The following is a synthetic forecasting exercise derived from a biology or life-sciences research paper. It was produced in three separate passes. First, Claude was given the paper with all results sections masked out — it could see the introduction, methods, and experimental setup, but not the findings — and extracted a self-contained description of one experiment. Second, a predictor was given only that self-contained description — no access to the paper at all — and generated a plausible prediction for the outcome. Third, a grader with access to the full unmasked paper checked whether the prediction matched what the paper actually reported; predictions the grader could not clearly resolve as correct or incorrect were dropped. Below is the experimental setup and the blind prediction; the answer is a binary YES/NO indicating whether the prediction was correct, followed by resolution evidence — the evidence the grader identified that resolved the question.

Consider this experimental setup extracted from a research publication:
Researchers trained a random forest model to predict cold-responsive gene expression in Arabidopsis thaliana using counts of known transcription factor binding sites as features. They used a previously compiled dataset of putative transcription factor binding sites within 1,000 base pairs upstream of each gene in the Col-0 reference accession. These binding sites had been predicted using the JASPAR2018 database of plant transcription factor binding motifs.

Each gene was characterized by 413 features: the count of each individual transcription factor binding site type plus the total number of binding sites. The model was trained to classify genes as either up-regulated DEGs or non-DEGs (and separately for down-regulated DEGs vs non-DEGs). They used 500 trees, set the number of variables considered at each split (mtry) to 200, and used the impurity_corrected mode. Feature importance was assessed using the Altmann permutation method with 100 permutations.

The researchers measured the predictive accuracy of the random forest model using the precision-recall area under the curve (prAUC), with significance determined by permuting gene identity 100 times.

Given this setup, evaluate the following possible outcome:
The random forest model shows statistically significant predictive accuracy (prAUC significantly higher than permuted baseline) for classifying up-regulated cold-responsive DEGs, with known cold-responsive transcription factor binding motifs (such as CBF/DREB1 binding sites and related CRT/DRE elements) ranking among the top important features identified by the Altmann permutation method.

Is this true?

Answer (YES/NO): NO